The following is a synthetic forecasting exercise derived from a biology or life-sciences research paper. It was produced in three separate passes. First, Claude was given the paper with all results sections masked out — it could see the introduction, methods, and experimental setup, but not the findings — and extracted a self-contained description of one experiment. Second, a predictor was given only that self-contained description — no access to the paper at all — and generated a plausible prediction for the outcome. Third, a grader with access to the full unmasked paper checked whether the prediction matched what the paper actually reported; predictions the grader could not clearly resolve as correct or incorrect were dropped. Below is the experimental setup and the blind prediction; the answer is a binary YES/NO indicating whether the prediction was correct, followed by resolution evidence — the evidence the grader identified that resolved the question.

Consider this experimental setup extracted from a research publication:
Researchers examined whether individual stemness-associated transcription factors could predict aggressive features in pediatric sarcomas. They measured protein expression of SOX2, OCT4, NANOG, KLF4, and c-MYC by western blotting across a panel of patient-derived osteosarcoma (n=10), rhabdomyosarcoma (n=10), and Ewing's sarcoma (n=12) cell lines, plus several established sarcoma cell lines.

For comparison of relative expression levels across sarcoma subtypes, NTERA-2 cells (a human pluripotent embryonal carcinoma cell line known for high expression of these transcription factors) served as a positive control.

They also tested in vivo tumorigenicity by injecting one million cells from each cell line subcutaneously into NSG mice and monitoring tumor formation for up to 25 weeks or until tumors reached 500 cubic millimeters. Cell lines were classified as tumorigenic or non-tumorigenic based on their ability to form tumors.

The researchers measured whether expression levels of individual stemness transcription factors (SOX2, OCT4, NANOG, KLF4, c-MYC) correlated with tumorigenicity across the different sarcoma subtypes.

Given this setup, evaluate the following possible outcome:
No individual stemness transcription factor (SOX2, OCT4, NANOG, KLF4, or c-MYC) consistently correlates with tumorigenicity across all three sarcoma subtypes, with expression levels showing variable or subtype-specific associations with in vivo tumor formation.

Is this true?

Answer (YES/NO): NO